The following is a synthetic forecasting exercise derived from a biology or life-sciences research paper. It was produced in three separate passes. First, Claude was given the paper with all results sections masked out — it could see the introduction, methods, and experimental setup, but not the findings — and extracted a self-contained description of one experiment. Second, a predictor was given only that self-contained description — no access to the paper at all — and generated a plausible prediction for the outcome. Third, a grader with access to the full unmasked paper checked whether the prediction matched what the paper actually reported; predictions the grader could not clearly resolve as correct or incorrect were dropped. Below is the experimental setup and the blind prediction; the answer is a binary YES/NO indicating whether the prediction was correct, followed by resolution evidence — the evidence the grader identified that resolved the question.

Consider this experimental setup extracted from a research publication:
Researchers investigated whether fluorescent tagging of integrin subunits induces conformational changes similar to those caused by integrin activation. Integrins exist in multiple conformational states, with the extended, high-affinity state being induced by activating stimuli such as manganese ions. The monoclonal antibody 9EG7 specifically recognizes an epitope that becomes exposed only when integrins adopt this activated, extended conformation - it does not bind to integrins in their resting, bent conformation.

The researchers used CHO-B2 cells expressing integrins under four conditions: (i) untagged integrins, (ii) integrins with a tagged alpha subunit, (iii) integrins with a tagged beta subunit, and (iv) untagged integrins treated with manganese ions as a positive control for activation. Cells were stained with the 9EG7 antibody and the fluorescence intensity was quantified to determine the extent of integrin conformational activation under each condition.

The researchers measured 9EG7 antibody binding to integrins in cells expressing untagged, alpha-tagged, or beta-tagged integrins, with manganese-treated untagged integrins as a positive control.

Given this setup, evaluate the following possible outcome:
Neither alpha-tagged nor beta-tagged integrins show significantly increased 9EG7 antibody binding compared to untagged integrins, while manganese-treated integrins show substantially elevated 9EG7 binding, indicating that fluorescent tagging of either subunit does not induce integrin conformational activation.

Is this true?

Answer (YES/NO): NO